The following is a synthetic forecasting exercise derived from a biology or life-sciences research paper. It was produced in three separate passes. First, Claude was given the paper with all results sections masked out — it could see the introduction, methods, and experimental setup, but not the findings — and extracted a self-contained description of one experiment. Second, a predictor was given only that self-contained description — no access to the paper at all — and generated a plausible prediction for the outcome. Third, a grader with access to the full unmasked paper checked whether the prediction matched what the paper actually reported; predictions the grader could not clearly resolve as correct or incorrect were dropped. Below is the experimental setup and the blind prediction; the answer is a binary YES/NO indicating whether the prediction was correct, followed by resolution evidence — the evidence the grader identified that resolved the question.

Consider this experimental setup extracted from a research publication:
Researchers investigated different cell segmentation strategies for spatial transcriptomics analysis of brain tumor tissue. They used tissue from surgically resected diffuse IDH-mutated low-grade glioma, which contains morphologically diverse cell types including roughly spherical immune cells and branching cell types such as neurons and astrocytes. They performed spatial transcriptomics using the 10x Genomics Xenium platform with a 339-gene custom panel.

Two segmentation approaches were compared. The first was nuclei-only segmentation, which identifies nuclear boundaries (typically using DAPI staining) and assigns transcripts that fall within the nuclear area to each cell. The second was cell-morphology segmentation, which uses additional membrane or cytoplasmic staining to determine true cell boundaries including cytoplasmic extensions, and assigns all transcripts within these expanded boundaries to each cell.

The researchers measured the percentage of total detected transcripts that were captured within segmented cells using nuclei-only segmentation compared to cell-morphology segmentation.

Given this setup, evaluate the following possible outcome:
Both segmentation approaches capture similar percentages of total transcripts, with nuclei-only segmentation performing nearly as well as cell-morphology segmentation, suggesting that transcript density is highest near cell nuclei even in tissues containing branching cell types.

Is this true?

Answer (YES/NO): NO